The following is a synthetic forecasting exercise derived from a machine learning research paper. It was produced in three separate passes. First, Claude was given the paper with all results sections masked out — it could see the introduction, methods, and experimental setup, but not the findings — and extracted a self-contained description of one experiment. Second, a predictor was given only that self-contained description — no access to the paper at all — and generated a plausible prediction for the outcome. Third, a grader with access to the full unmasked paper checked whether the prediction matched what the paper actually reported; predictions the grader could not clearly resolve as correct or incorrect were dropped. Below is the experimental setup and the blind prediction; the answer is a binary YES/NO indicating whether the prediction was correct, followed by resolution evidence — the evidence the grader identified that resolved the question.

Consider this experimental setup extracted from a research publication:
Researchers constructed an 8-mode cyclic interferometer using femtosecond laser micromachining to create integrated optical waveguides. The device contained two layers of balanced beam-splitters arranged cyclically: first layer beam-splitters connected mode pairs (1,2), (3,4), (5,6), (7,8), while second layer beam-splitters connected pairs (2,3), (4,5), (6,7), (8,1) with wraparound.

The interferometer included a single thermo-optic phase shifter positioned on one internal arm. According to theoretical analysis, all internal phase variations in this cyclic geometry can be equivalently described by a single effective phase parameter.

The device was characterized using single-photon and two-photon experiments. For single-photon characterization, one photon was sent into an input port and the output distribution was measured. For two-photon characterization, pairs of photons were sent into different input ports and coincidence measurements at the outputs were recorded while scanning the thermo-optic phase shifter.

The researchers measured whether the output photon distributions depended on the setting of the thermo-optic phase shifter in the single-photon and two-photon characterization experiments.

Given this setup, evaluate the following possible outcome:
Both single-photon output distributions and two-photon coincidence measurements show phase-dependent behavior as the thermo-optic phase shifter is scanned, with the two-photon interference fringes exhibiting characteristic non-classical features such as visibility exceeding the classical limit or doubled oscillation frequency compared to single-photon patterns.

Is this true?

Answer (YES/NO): NO